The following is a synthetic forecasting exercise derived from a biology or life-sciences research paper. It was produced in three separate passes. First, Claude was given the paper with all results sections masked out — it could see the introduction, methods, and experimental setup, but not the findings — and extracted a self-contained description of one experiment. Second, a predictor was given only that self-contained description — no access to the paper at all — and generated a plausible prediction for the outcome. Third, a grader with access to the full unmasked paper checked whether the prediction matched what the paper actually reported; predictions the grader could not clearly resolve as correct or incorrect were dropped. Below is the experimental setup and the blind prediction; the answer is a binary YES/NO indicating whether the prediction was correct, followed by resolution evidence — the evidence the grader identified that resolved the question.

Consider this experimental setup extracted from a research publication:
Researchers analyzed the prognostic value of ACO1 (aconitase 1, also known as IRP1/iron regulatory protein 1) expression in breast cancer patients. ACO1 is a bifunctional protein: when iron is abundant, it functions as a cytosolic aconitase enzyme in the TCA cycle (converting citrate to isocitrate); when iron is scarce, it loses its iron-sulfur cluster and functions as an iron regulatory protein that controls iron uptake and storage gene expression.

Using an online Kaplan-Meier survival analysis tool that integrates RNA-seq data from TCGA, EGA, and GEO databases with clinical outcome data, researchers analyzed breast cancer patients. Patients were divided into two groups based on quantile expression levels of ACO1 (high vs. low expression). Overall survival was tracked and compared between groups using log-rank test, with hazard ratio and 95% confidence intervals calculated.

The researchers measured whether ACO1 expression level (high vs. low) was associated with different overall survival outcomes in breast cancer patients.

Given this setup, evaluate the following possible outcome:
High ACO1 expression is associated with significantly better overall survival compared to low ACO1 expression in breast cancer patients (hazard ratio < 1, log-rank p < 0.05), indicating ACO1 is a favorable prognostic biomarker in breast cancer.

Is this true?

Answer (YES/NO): NO